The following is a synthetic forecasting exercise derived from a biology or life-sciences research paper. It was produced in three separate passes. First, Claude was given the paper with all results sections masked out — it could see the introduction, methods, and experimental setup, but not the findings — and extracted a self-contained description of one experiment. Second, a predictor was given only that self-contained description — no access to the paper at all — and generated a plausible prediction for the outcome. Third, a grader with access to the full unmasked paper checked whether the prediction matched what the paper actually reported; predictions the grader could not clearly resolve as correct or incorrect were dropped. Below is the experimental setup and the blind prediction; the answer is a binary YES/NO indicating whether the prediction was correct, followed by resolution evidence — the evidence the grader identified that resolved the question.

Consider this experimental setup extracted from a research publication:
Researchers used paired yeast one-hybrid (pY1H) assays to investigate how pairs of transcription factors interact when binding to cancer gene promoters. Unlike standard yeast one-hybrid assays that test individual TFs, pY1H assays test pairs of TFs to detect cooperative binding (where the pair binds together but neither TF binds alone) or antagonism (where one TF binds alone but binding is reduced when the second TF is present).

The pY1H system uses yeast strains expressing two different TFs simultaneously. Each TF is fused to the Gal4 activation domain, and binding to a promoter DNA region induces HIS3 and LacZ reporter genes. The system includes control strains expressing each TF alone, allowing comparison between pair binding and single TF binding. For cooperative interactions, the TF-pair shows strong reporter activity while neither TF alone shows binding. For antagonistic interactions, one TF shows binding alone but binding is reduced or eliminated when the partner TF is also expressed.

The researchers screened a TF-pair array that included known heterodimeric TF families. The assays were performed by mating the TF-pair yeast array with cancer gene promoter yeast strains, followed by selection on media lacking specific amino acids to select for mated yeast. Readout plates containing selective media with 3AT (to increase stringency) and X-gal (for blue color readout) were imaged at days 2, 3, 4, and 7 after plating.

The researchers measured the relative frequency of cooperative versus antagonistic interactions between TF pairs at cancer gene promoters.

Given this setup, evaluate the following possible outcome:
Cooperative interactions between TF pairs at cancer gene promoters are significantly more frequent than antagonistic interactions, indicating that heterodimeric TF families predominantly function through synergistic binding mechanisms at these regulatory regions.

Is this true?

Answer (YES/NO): NO